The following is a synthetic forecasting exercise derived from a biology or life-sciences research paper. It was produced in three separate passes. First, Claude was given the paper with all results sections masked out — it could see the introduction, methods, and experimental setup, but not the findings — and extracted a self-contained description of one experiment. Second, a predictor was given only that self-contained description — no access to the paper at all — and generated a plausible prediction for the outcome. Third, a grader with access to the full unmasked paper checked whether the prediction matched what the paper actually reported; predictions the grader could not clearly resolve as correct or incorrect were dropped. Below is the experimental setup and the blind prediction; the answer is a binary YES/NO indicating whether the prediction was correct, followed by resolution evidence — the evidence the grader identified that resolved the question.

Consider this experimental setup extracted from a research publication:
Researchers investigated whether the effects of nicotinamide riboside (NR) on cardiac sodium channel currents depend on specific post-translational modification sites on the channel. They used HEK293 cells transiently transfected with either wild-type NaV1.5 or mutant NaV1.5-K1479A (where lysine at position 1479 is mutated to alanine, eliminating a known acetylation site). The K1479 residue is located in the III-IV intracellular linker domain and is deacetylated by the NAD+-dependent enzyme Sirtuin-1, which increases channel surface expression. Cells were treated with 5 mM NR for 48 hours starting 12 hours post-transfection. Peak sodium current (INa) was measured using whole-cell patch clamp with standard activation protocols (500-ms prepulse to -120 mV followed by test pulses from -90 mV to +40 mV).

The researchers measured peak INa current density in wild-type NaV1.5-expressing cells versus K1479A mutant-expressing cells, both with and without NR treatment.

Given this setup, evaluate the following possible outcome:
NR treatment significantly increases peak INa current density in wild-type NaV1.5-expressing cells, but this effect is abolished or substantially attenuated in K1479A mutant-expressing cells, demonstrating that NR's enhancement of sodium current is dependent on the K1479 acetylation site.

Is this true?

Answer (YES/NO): NO